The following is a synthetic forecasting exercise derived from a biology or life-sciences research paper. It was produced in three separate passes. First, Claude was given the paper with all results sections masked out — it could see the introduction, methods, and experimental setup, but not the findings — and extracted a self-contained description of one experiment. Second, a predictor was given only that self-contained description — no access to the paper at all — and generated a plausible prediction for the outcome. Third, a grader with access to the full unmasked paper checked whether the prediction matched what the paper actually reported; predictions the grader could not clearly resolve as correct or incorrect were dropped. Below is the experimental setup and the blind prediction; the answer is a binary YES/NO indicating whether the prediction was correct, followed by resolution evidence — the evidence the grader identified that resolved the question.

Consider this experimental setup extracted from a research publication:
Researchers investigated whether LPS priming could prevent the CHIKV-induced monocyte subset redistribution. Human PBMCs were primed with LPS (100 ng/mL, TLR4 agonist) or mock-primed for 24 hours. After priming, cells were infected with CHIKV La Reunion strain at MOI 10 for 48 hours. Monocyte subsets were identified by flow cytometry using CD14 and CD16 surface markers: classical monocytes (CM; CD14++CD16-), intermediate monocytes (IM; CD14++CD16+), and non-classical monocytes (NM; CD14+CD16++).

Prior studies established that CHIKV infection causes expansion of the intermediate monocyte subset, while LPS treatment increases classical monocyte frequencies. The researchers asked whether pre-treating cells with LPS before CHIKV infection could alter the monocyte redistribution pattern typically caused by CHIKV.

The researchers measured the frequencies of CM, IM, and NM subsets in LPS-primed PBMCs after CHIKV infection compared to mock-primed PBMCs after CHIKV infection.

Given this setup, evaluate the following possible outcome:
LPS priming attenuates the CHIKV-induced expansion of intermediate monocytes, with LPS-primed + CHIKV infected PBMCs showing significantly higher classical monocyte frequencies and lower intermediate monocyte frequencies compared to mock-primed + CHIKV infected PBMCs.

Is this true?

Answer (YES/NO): YES